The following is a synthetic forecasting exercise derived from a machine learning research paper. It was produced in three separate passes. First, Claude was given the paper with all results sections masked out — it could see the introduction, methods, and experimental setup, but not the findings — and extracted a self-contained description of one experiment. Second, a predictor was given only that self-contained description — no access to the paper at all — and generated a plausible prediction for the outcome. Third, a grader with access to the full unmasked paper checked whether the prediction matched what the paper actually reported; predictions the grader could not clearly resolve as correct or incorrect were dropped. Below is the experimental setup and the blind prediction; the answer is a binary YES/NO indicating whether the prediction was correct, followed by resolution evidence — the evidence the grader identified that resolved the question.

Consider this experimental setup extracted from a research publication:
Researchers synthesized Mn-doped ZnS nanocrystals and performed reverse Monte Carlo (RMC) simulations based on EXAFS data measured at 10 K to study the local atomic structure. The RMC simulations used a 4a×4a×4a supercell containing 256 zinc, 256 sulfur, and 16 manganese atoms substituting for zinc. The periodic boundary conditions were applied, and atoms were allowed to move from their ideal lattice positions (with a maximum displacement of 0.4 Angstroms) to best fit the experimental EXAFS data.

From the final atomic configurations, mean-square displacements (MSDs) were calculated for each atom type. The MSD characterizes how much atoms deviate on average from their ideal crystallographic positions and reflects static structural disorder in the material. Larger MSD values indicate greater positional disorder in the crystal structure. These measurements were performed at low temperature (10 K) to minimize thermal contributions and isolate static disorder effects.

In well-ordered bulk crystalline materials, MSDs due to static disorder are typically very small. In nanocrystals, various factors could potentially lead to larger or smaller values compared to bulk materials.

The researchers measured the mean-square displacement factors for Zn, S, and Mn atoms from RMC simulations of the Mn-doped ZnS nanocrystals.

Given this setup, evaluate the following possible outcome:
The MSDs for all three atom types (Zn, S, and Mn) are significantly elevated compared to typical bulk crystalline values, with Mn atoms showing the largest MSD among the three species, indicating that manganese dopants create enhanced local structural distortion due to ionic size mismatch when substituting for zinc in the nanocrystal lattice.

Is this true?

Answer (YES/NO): NO